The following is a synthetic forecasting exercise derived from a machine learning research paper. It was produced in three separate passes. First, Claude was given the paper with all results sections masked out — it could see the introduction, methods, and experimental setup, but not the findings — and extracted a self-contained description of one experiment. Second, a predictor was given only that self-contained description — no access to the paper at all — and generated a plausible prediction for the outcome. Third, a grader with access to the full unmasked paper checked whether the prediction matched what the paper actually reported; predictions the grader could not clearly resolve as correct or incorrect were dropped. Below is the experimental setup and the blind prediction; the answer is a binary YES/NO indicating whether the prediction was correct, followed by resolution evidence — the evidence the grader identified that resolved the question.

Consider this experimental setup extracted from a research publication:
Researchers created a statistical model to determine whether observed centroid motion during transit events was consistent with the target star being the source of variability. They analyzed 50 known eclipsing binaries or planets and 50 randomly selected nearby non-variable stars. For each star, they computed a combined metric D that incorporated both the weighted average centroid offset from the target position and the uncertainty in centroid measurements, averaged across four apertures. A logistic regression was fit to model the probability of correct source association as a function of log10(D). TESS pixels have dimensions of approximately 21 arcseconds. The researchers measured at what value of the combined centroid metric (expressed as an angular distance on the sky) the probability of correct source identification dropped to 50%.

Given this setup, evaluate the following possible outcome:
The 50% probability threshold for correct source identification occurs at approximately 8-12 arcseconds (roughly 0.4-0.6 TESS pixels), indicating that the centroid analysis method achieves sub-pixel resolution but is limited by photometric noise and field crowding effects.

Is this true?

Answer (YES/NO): NO